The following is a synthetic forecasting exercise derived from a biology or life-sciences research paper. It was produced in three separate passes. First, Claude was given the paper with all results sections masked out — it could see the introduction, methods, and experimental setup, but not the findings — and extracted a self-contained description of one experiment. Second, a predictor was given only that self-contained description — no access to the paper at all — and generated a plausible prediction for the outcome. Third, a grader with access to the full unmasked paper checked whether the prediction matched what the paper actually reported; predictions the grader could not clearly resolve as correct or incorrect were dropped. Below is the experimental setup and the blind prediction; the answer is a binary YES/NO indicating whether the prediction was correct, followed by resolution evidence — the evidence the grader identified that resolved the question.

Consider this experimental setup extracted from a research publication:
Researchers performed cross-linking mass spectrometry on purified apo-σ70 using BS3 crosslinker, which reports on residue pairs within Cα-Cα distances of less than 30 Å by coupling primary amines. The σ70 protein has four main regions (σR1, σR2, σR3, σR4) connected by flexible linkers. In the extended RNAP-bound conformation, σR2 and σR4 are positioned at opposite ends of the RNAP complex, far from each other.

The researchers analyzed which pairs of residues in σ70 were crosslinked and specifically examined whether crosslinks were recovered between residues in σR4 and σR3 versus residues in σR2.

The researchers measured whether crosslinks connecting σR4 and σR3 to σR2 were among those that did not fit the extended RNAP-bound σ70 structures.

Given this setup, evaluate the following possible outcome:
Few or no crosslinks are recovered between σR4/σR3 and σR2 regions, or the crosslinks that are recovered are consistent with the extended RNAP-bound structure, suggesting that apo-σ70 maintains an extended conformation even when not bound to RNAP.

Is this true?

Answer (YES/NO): NO